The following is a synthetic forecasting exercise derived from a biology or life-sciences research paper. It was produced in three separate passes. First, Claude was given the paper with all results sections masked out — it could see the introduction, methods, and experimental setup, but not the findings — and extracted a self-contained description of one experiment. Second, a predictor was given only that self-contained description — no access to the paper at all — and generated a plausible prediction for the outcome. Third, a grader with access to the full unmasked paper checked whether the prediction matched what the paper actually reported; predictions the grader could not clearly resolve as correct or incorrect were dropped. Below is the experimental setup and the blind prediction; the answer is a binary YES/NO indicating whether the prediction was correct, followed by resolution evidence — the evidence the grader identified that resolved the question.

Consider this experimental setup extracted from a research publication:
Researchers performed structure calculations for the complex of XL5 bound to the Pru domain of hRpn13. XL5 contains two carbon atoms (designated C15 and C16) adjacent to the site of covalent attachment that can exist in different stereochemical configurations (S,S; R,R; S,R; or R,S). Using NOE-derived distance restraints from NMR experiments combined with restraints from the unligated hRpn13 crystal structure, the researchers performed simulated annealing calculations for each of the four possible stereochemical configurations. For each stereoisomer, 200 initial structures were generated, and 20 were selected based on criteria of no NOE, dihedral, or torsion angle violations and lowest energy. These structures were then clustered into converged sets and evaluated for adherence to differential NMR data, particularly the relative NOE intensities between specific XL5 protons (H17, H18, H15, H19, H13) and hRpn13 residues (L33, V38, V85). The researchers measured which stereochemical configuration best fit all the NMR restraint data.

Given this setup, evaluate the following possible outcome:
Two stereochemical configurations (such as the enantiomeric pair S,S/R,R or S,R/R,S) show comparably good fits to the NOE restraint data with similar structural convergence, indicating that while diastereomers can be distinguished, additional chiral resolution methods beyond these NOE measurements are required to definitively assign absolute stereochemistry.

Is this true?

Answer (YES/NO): NO